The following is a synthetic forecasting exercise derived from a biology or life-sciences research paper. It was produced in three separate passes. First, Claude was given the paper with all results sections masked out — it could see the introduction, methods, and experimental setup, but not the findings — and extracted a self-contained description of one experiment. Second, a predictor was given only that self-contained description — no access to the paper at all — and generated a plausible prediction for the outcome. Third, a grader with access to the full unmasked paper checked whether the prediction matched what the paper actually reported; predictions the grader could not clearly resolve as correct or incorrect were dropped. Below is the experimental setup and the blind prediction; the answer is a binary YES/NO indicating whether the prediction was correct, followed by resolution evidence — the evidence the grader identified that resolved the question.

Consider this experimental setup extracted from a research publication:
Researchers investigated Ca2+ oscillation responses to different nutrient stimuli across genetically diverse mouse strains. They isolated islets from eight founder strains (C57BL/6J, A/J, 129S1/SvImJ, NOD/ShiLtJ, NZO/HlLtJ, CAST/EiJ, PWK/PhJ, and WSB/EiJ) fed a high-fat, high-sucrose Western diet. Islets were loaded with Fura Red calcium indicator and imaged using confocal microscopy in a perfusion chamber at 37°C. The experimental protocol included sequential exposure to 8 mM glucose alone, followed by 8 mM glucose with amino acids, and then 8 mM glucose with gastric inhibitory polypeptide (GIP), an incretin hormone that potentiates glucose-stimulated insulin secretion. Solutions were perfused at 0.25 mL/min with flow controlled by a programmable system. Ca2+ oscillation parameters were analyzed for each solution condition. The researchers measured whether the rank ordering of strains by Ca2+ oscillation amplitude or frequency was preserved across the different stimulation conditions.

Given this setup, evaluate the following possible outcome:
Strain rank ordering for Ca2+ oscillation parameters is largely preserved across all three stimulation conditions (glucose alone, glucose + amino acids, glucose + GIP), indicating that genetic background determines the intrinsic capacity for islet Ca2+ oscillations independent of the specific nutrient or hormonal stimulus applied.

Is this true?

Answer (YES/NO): NO